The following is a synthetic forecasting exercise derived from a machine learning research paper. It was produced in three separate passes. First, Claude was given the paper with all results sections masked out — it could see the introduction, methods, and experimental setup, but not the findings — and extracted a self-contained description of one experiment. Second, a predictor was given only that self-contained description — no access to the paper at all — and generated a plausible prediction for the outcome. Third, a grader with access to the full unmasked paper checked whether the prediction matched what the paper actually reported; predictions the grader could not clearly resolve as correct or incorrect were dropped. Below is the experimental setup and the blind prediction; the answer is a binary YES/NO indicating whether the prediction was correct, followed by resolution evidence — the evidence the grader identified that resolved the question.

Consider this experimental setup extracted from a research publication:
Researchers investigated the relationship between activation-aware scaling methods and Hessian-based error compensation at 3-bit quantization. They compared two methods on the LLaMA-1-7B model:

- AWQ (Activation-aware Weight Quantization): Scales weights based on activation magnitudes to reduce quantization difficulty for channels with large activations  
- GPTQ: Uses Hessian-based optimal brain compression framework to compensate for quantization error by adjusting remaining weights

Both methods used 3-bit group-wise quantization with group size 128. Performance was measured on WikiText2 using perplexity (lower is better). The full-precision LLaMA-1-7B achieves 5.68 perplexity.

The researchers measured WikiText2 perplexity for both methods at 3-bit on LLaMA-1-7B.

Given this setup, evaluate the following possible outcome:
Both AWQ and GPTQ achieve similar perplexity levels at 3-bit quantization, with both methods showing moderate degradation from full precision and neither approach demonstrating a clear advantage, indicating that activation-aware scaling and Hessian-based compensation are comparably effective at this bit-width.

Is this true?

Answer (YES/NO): YES